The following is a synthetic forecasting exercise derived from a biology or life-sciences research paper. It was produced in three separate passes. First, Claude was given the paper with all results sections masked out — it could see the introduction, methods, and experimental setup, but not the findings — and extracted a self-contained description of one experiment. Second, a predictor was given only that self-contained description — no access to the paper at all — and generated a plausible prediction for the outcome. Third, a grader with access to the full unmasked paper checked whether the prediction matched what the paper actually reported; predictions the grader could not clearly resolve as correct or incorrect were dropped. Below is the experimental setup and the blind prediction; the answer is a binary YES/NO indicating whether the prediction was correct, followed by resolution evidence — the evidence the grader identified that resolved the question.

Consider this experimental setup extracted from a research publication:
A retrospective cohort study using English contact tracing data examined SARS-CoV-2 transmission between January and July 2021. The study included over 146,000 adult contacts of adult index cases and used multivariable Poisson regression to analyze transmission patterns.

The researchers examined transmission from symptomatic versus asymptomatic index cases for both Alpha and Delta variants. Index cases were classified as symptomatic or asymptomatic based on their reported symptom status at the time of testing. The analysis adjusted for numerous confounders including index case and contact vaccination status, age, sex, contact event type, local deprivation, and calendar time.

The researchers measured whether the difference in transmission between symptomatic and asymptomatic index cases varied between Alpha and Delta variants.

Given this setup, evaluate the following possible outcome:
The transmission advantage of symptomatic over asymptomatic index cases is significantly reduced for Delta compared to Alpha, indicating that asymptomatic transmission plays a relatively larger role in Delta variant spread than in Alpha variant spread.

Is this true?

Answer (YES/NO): YES